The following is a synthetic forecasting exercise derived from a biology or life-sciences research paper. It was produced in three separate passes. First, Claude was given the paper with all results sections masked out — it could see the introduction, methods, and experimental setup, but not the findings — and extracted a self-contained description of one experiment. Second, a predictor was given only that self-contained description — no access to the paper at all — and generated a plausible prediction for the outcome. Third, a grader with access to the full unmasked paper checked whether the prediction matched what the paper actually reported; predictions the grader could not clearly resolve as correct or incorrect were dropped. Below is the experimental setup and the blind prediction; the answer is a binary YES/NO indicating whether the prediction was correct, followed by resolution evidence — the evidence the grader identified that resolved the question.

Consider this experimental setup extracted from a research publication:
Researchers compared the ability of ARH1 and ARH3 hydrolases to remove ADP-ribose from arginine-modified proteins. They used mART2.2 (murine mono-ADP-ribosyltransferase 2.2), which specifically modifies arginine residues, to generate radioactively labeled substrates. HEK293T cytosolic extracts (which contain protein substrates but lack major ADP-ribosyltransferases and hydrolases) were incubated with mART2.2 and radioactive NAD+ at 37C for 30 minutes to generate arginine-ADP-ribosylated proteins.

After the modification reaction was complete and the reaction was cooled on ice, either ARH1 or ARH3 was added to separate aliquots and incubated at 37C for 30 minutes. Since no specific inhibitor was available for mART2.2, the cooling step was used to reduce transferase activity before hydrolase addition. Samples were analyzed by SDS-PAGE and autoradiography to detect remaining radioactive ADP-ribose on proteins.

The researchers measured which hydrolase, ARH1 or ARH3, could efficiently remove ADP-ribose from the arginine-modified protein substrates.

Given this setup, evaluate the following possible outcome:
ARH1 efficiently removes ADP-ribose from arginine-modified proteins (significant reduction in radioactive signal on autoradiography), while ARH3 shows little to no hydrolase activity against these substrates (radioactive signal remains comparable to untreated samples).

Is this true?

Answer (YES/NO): YES